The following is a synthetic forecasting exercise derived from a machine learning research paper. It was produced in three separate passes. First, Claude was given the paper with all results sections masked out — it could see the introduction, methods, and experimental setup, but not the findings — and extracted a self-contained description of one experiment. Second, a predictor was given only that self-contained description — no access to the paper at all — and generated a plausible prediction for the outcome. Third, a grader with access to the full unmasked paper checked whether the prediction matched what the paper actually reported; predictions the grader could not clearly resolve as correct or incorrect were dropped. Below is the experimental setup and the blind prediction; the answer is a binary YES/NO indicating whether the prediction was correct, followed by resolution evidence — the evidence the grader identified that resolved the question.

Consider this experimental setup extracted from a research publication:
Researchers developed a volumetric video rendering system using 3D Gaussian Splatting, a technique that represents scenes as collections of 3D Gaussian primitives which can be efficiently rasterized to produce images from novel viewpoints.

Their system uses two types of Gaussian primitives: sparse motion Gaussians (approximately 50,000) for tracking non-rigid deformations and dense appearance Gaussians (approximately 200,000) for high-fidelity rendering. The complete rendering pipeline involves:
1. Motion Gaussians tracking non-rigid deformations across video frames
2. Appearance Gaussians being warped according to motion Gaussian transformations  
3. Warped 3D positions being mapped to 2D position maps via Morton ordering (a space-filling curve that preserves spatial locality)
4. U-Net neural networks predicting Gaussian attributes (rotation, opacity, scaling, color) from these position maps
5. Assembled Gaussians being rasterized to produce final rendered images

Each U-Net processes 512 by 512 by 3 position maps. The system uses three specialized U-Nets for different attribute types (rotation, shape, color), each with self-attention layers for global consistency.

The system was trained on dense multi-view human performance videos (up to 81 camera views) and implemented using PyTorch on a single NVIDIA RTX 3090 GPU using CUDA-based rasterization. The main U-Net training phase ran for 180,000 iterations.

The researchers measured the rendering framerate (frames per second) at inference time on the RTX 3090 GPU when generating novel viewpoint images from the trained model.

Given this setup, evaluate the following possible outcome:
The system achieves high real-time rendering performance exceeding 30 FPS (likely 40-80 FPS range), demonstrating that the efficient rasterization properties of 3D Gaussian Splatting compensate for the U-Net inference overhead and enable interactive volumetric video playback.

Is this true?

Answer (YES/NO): NO